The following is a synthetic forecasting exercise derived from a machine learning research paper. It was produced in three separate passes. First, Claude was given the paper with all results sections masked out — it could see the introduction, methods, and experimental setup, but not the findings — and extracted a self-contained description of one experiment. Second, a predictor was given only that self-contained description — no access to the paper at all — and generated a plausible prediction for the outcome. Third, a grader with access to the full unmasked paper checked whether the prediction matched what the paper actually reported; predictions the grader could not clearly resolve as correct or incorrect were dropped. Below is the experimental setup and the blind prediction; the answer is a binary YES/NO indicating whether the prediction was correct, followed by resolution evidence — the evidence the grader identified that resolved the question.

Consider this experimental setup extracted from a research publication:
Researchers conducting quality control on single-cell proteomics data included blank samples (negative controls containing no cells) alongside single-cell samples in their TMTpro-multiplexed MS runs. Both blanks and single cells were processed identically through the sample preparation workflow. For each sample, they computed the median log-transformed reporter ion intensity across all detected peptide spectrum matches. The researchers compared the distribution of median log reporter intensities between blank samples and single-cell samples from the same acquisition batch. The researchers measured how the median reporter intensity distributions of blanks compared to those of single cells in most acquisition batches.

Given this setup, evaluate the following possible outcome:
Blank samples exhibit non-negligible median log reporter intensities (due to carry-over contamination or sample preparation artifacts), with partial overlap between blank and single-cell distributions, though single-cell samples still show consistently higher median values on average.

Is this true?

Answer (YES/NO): NO